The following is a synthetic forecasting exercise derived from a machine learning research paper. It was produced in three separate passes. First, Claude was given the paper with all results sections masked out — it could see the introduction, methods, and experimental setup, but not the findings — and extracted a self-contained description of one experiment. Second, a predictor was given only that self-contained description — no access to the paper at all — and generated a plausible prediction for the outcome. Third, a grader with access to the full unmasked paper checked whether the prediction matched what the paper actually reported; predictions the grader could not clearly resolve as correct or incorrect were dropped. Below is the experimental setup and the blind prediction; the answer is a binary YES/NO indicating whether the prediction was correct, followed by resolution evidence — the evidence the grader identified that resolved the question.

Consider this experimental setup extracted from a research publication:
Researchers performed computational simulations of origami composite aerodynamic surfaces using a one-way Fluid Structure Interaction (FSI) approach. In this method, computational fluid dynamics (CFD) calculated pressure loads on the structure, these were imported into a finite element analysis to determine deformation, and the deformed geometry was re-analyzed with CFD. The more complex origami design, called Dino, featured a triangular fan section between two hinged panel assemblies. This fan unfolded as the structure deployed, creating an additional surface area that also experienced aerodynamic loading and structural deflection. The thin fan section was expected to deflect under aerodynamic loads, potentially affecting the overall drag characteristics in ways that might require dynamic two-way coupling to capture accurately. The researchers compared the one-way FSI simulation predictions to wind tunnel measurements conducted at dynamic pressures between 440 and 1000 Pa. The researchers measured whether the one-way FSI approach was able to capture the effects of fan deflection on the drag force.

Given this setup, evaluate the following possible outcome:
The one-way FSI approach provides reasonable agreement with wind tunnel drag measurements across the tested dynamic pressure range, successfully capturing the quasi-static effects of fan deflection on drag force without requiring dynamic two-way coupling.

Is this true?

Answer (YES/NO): YES